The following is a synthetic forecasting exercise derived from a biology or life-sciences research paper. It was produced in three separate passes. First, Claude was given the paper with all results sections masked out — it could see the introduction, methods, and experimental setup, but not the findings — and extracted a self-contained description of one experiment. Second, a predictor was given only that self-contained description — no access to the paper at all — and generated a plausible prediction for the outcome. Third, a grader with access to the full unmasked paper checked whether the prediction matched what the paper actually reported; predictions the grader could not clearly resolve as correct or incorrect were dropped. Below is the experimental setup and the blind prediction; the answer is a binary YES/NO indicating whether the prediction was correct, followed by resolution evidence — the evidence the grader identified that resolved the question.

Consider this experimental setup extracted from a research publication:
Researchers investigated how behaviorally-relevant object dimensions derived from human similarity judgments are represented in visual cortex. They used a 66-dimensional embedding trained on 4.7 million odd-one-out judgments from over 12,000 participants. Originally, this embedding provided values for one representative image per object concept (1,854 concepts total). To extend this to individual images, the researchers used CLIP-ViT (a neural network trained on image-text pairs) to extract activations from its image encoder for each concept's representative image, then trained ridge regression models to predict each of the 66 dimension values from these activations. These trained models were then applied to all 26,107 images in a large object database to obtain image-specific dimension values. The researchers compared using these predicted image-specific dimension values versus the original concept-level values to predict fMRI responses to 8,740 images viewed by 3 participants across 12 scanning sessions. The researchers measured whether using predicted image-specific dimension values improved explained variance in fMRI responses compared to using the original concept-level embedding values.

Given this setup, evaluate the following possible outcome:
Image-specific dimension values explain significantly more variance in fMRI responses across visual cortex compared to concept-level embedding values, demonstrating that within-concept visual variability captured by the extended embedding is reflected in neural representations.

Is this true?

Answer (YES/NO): YES